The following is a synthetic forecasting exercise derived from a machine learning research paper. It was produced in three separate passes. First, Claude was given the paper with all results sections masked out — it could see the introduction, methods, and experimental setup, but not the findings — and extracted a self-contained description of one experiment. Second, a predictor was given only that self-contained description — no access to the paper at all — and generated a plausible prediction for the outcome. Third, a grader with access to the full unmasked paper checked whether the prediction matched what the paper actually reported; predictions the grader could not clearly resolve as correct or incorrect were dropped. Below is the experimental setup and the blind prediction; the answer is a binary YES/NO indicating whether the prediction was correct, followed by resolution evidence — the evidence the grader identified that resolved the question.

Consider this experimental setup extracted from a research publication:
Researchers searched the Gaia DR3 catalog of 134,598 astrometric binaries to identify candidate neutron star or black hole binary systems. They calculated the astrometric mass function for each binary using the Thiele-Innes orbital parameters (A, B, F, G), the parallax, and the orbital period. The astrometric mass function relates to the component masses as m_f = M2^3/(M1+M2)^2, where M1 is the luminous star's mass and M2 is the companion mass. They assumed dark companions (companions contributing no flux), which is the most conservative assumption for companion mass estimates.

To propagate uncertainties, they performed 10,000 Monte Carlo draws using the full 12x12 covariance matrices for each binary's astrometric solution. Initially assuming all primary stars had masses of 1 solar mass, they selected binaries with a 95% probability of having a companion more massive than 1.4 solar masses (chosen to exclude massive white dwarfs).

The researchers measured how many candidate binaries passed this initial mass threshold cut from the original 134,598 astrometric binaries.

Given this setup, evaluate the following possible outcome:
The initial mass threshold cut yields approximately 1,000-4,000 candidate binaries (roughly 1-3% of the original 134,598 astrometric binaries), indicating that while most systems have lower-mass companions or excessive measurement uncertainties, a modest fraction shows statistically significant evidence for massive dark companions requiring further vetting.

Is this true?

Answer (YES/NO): NO